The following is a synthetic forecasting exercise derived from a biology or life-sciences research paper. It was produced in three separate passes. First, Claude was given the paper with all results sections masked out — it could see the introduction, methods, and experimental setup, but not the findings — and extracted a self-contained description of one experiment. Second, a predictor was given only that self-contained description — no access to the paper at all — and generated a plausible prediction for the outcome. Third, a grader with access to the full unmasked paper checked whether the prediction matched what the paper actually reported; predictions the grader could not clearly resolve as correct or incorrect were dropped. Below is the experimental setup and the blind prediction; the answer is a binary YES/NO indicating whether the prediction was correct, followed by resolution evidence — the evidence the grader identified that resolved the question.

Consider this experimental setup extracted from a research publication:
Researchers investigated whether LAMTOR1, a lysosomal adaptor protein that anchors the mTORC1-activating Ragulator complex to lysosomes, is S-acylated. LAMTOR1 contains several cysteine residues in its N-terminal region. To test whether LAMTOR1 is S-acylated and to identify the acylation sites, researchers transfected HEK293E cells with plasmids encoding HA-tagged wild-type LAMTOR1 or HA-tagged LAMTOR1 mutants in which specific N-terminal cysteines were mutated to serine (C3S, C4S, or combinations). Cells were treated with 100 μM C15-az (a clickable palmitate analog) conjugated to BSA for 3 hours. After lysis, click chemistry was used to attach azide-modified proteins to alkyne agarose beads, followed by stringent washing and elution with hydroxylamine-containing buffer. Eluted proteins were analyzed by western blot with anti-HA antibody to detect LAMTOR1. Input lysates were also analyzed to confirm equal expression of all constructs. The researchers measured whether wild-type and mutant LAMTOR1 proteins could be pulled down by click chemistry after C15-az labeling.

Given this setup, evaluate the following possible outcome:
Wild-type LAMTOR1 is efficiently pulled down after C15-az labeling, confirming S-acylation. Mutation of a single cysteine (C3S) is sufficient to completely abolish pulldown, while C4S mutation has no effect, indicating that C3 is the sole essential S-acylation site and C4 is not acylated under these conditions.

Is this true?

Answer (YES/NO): NO